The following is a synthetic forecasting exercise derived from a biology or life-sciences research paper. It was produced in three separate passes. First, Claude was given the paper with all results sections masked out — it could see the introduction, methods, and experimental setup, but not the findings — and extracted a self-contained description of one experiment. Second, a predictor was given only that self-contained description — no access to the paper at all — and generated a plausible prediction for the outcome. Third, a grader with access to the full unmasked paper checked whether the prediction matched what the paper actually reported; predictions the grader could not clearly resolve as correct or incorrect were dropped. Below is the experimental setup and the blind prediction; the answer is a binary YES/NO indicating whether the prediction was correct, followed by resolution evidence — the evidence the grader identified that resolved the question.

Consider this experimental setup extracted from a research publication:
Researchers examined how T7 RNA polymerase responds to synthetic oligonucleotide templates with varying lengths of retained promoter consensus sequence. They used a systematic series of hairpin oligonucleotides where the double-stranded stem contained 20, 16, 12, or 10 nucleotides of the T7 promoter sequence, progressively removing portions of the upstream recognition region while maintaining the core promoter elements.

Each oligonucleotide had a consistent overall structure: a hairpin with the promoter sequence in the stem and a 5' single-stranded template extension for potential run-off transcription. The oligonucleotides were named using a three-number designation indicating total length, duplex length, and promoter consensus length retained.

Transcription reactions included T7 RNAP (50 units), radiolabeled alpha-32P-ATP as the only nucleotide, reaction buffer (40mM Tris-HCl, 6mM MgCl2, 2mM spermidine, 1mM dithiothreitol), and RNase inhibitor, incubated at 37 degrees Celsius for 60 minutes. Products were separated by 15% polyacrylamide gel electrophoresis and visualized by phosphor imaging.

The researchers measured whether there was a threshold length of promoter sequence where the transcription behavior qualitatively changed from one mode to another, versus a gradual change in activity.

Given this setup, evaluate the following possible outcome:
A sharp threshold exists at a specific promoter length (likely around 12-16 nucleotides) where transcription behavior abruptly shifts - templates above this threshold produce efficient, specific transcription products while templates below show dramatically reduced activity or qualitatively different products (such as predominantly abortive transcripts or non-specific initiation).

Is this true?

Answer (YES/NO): NO